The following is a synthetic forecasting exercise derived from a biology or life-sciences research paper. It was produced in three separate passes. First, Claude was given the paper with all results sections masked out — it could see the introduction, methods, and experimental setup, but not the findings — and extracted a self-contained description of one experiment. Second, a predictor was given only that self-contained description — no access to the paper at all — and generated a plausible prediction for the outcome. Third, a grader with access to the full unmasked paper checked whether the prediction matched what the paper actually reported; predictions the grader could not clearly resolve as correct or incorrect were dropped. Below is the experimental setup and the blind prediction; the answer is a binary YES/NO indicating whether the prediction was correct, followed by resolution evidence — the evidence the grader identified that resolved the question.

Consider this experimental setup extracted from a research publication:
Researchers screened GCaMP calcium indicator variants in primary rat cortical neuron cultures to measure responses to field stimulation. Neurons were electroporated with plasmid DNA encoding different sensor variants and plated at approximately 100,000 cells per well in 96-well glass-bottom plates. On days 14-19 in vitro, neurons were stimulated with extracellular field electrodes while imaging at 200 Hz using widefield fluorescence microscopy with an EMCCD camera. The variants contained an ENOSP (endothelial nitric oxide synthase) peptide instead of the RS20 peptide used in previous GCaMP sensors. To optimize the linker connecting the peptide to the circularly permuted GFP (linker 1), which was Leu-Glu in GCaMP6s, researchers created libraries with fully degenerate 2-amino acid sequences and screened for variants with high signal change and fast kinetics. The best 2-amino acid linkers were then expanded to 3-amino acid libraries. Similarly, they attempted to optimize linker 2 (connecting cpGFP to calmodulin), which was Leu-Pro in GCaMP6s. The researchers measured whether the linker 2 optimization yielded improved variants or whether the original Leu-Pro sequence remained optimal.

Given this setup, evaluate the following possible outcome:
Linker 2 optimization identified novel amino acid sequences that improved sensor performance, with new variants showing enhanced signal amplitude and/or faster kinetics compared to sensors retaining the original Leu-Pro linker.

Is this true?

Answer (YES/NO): NO